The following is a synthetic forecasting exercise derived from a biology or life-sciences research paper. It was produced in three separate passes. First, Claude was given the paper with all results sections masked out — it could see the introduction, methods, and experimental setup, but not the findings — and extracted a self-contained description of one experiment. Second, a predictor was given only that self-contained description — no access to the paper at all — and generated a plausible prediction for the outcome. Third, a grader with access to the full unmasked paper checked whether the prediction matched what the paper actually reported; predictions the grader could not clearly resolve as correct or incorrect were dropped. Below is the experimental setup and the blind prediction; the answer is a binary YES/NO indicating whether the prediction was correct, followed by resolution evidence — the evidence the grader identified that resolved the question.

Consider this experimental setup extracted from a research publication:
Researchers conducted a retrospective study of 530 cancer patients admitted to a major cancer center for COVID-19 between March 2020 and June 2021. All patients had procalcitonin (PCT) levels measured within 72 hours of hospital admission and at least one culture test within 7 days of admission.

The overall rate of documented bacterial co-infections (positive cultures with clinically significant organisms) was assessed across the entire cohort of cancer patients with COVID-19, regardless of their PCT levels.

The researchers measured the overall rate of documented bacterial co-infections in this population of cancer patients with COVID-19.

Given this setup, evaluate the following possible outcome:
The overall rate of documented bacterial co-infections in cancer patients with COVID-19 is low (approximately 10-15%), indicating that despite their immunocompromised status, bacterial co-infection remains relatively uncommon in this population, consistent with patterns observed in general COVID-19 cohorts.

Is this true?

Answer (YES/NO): NO